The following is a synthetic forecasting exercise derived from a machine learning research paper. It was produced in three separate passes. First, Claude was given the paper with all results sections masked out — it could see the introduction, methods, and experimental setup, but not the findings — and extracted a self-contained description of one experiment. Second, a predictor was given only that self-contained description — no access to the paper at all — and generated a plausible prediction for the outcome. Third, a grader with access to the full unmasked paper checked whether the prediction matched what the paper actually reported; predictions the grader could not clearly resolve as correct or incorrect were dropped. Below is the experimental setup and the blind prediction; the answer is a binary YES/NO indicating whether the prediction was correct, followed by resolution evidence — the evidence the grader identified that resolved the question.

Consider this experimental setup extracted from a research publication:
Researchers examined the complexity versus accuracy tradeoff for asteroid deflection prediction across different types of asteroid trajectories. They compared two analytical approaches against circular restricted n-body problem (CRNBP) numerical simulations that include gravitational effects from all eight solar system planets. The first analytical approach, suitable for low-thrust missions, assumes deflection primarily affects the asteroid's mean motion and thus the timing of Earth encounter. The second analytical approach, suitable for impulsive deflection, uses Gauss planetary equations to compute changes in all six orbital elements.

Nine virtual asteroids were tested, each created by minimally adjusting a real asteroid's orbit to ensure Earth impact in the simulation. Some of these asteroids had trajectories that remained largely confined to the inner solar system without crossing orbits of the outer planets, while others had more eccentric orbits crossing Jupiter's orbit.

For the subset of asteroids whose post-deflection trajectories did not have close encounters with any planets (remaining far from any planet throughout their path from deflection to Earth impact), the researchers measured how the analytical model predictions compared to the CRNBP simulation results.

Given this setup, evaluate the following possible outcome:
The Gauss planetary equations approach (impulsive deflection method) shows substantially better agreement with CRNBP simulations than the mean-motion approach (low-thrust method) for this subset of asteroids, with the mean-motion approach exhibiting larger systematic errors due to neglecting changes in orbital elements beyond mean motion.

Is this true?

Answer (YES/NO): NO